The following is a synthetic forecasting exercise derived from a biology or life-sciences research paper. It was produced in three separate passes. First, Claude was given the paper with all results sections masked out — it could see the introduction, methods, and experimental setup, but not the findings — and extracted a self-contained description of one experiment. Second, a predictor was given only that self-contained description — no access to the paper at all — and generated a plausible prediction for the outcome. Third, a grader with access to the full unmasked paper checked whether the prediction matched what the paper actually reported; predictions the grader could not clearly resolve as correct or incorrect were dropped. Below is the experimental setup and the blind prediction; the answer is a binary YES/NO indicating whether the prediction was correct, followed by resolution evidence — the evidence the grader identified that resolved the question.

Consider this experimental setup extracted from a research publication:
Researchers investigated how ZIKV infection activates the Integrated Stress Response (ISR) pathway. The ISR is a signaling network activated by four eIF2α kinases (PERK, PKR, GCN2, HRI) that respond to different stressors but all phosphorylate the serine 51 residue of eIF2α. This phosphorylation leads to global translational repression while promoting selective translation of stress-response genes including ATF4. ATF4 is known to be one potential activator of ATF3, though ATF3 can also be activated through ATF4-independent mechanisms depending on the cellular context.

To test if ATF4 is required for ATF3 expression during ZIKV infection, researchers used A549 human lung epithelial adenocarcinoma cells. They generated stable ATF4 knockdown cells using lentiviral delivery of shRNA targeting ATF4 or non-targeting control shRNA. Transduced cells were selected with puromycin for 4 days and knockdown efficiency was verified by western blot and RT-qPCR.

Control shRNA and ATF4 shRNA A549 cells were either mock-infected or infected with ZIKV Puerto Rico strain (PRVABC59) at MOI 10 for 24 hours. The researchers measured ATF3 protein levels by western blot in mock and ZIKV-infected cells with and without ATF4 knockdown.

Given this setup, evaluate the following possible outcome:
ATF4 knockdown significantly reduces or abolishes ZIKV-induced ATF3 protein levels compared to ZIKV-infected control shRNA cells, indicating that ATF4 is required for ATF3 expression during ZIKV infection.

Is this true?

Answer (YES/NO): YES